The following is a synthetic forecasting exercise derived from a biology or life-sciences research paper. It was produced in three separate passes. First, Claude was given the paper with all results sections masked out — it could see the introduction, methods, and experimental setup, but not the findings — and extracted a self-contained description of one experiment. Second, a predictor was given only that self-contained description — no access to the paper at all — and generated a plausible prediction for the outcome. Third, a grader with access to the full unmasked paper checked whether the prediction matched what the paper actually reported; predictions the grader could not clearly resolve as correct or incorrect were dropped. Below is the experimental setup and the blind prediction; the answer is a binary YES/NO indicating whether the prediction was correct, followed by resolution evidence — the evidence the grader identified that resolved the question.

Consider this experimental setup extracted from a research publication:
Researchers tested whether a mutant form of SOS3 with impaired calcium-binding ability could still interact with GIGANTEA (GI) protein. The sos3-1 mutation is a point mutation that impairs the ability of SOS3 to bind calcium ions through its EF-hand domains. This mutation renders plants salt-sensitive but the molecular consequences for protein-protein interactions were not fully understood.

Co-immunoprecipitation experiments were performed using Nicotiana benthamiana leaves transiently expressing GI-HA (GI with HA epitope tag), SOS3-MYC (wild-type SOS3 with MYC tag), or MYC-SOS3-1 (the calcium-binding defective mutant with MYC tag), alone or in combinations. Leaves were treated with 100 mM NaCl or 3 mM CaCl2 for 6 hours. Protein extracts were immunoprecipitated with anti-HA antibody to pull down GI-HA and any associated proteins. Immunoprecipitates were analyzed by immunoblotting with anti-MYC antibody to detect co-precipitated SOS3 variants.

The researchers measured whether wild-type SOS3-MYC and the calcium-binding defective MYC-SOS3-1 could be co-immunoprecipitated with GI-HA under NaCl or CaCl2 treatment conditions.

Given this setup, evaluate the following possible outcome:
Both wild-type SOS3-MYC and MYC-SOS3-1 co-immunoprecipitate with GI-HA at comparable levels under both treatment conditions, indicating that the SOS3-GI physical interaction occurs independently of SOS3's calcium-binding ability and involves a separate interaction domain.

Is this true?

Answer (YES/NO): NO